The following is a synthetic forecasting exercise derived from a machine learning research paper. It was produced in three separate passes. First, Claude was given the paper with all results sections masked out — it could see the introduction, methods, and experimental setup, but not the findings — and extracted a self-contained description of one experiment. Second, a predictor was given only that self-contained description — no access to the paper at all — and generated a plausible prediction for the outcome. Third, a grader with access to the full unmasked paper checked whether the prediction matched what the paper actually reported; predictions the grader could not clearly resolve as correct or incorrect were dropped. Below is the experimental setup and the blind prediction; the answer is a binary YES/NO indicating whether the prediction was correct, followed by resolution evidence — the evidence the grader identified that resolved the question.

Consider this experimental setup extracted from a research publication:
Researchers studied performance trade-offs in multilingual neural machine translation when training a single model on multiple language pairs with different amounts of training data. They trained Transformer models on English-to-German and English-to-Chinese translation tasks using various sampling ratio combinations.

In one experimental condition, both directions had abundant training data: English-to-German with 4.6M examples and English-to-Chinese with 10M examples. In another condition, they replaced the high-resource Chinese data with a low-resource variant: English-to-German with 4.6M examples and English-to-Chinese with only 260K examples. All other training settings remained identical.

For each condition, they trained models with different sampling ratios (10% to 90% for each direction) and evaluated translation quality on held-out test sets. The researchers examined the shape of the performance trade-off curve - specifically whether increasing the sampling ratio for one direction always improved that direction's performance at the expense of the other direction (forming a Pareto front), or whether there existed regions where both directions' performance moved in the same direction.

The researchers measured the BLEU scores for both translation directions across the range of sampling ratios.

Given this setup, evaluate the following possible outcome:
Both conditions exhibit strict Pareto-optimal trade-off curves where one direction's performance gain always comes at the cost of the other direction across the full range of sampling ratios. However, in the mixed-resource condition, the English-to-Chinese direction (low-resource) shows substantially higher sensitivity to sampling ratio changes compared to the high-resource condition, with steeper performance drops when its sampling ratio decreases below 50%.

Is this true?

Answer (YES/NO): NO